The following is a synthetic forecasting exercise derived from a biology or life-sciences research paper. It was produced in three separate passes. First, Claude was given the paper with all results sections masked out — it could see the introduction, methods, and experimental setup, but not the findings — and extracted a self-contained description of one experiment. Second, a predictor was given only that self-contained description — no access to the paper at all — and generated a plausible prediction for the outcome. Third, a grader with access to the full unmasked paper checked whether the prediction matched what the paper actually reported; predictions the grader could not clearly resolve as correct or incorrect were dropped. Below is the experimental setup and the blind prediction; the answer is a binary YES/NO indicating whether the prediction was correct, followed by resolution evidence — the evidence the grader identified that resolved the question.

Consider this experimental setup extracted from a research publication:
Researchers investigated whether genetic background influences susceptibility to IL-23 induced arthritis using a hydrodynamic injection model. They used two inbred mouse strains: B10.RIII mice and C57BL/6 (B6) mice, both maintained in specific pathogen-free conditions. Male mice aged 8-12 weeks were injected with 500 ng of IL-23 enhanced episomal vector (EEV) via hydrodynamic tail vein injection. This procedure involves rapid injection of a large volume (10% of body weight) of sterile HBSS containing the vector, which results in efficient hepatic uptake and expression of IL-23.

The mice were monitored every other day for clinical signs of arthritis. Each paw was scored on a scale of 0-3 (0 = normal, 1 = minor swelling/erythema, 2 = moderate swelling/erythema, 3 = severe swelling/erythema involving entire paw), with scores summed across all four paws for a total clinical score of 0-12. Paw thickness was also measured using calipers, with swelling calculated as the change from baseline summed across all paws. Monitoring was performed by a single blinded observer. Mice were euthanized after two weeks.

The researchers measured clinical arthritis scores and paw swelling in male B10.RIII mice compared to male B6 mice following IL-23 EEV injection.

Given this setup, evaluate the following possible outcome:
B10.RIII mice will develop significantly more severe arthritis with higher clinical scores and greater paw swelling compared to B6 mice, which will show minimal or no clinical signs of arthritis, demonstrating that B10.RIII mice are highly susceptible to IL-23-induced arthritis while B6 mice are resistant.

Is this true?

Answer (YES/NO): YES